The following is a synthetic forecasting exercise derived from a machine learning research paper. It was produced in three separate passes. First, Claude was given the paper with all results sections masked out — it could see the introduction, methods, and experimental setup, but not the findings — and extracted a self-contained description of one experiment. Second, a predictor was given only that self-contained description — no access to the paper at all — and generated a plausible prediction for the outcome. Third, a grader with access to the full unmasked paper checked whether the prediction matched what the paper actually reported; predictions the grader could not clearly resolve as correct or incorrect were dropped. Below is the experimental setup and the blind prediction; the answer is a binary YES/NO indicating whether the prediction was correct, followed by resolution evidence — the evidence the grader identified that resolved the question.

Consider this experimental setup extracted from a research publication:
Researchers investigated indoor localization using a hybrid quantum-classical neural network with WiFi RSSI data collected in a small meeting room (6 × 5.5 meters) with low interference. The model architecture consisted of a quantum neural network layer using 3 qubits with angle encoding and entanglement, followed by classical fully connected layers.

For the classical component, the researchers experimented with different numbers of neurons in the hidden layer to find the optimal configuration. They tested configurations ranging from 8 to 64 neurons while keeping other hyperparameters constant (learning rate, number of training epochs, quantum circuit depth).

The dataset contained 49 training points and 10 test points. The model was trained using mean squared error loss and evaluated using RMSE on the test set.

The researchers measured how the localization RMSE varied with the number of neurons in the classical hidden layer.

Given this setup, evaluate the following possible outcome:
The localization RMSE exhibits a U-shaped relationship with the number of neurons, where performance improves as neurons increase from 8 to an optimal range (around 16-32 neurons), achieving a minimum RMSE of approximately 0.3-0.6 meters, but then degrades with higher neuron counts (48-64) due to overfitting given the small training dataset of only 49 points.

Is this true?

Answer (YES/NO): NO